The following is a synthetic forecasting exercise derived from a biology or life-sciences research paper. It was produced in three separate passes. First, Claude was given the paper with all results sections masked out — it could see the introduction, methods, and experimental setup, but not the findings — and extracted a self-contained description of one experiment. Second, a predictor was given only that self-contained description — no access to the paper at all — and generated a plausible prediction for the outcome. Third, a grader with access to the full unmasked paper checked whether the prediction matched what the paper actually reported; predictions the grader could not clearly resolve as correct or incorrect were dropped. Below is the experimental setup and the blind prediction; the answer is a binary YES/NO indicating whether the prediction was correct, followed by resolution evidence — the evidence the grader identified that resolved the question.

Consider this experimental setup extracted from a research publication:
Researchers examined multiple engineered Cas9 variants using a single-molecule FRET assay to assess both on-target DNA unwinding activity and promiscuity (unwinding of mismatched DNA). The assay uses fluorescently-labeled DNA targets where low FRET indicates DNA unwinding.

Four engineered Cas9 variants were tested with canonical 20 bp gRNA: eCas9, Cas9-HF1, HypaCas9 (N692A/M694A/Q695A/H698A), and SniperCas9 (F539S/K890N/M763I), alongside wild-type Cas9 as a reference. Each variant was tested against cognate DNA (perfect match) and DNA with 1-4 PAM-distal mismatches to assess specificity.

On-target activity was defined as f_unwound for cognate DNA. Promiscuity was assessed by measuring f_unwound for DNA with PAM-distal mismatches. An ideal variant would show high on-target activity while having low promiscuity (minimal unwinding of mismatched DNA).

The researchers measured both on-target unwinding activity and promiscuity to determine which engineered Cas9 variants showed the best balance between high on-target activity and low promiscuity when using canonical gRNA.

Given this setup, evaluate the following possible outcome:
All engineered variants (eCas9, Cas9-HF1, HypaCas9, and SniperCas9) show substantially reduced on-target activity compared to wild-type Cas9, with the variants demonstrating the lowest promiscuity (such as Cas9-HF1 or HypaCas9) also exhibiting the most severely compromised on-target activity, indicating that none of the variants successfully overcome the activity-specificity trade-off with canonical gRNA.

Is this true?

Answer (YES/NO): NO